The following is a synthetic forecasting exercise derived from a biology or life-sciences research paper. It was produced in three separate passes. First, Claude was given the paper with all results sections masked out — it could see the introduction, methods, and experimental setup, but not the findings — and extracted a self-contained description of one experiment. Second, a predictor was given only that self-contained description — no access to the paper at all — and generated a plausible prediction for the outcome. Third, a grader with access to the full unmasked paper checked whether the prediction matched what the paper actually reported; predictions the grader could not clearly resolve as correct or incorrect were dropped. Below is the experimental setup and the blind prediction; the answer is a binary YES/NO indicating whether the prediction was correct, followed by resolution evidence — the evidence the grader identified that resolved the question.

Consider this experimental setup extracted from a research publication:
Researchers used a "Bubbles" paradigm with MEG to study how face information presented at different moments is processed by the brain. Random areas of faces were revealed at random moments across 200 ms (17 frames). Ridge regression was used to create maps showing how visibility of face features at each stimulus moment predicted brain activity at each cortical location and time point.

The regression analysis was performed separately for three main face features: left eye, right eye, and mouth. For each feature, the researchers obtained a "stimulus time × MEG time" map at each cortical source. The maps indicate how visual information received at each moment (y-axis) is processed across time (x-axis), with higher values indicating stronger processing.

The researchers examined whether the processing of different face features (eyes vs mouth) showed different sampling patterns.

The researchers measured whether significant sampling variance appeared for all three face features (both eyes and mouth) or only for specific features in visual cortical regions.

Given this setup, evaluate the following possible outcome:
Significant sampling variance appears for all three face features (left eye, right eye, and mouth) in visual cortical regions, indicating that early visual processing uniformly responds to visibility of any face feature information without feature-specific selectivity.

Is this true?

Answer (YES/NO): NO